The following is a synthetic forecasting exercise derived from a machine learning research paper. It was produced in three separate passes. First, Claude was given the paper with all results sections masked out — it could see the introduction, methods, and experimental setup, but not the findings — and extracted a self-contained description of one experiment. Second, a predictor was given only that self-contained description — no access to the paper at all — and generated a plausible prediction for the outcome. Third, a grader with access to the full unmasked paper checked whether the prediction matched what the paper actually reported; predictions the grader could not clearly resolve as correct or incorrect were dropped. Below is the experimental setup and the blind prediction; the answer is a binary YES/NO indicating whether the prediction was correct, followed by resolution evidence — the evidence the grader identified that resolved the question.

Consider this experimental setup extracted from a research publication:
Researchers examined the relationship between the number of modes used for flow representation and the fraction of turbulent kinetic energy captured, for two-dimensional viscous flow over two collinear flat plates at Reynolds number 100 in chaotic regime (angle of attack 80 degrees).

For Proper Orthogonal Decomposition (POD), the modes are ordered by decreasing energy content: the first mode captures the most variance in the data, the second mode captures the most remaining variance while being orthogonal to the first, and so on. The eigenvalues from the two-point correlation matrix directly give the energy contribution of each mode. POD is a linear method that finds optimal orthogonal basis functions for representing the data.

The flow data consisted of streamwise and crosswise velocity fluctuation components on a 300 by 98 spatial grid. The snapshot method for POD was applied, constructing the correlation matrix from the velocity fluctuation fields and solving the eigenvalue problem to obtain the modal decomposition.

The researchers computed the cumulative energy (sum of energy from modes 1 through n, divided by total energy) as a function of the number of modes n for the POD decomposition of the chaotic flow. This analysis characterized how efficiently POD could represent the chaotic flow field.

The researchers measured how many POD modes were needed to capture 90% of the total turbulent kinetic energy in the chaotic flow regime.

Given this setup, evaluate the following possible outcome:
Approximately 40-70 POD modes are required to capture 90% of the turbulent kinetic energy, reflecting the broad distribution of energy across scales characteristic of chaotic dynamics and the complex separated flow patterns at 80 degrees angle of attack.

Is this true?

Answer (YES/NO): NO